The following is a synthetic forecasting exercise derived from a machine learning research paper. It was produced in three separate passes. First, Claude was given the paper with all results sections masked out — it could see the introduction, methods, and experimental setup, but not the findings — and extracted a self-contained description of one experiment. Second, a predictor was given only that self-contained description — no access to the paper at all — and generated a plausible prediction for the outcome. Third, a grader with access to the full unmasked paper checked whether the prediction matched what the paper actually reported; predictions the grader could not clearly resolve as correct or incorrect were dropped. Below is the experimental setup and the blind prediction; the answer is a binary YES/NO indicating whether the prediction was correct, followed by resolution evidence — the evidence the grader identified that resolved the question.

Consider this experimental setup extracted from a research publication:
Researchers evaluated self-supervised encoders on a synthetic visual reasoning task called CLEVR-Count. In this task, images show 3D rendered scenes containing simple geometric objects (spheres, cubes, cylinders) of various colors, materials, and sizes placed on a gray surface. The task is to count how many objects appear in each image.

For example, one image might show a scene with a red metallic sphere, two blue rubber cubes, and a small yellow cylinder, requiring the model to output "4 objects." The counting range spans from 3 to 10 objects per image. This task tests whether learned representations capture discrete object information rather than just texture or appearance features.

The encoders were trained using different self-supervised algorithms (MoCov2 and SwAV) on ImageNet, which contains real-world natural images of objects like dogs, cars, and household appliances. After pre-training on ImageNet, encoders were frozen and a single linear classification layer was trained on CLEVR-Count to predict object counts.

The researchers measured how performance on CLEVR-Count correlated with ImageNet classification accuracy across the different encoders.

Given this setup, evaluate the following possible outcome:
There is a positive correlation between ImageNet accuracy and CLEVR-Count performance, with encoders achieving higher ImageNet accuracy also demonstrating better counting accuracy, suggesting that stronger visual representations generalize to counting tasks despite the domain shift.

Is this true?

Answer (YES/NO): NO